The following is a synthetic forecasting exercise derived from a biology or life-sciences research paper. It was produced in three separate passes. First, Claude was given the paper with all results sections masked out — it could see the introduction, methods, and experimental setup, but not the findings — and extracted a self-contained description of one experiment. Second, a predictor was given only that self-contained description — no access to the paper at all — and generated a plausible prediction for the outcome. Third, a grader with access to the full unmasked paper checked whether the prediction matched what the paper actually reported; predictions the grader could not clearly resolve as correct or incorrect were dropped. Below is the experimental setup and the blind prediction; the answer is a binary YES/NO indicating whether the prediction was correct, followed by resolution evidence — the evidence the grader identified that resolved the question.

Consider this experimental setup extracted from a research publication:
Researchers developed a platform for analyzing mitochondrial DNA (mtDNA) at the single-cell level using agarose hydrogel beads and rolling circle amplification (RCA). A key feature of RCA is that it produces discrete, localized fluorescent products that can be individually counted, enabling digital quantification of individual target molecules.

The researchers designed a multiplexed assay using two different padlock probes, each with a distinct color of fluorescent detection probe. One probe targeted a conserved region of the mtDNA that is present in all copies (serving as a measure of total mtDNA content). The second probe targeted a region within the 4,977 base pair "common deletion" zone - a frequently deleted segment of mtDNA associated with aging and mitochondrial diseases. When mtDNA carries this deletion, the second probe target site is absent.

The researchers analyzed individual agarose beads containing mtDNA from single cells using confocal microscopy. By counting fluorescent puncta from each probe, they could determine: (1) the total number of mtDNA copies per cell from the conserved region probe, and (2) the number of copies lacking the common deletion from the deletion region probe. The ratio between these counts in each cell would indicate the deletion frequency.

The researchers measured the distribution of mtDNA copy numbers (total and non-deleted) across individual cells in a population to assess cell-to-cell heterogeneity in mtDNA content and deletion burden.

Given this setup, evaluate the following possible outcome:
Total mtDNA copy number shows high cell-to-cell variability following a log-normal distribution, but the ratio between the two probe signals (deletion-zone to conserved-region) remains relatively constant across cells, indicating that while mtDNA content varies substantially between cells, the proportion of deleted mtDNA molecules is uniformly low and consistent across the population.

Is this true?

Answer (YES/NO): NO